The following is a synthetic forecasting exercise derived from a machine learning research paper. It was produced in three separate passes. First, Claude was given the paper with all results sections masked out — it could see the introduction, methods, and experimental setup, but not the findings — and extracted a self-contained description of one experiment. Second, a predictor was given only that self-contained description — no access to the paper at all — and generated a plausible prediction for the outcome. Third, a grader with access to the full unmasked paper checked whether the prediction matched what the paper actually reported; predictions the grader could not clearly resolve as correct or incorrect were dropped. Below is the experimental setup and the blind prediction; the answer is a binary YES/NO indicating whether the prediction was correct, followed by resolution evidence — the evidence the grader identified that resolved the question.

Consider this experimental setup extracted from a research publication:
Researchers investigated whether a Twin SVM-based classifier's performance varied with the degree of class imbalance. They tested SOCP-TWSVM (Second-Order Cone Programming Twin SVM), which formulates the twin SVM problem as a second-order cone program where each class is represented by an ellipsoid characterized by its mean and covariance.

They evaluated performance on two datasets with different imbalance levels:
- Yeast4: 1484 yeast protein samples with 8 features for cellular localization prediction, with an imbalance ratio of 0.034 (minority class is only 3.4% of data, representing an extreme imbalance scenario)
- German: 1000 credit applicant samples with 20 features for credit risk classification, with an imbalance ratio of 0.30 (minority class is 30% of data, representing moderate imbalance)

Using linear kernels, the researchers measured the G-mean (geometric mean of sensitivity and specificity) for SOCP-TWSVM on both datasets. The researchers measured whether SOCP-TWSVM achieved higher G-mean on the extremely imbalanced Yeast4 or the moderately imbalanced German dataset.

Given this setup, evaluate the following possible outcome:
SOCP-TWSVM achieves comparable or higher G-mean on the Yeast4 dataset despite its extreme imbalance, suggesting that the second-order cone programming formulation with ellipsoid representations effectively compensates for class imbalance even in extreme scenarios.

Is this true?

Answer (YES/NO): YES